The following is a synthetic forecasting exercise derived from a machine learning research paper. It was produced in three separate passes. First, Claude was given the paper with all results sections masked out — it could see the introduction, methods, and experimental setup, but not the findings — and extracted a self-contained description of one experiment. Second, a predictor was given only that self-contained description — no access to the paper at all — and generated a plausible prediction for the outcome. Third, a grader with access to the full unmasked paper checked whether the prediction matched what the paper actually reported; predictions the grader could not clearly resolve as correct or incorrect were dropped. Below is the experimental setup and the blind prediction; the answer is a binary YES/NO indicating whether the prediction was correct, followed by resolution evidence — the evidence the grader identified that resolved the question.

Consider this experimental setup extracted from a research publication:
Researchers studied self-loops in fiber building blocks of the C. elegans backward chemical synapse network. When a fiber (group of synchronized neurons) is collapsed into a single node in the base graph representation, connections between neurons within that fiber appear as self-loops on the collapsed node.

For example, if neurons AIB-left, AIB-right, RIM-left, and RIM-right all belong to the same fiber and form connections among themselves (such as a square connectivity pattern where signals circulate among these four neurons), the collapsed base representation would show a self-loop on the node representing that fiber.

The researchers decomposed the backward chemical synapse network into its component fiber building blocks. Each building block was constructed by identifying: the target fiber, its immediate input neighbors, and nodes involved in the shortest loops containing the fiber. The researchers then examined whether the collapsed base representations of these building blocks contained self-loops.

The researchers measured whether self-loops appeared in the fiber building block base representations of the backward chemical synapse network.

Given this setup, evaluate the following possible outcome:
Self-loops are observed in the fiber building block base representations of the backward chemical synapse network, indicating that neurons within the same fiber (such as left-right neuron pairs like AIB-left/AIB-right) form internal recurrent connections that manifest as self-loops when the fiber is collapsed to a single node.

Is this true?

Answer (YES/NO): YES